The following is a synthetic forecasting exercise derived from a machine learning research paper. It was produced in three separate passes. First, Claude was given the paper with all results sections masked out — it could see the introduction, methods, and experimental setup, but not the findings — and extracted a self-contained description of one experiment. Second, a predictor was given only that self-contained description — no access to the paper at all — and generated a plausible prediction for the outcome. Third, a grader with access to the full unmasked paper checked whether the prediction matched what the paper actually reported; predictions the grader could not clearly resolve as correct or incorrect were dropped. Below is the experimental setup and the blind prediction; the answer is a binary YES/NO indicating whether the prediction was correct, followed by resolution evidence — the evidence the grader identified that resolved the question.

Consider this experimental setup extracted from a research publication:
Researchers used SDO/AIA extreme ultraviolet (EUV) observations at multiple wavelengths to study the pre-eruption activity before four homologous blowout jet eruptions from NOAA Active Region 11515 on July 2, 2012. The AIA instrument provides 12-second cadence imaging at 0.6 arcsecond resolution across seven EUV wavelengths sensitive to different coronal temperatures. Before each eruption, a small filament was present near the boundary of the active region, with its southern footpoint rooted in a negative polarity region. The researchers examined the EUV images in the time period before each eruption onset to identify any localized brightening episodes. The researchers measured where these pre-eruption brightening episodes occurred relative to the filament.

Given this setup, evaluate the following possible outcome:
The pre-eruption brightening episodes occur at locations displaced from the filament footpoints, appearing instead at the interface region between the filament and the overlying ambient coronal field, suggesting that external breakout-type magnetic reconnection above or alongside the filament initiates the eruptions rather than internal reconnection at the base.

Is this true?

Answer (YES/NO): NO